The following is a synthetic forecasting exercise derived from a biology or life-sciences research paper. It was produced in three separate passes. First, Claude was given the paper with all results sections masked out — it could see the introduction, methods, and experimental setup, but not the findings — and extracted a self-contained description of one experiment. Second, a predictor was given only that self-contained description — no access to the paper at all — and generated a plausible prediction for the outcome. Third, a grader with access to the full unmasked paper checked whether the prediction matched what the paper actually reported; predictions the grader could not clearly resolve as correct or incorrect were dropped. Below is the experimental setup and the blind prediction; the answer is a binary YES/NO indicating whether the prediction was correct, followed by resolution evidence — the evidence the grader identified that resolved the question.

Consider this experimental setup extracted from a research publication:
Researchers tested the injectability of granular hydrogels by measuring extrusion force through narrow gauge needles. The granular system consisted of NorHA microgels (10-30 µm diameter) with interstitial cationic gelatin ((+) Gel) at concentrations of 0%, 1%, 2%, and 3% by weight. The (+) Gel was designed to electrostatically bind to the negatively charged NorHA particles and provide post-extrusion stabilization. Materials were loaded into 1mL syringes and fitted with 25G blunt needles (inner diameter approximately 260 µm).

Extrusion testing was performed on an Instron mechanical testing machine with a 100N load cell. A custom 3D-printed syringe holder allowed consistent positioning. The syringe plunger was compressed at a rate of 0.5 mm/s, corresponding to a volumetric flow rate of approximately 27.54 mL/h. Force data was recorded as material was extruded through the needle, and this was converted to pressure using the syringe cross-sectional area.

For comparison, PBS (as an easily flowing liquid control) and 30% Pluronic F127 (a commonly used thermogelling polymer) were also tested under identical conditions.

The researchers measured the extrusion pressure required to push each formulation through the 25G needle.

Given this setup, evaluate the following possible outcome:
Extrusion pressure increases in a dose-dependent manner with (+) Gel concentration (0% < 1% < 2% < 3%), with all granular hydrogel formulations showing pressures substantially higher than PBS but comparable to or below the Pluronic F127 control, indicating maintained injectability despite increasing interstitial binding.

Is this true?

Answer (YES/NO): NO